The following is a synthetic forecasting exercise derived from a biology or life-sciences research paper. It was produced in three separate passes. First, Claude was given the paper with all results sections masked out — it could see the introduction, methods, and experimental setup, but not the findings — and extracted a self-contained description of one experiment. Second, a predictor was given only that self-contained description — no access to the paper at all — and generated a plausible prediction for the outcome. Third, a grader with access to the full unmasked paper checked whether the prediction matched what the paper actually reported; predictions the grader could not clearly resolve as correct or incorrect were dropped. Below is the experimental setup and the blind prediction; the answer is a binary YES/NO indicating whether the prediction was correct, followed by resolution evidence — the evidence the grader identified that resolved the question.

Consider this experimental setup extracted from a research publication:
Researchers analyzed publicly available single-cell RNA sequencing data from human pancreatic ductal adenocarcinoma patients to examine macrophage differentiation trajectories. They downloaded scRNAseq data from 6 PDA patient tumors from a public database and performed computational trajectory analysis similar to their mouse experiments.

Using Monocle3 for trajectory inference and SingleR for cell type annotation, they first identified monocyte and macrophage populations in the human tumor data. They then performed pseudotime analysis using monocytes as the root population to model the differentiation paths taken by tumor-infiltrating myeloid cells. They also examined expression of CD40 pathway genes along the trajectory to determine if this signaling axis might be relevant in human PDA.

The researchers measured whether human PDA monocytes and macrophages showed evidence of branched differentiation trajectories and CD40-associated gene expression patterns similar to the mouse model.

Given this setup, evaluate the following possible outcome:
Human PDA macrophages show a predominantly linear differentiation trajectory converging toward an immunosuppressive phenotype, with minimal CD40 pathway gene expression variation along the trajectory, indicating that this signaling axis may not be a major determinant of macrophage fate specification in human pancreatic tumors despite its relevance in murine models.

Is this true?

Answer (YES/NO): NO